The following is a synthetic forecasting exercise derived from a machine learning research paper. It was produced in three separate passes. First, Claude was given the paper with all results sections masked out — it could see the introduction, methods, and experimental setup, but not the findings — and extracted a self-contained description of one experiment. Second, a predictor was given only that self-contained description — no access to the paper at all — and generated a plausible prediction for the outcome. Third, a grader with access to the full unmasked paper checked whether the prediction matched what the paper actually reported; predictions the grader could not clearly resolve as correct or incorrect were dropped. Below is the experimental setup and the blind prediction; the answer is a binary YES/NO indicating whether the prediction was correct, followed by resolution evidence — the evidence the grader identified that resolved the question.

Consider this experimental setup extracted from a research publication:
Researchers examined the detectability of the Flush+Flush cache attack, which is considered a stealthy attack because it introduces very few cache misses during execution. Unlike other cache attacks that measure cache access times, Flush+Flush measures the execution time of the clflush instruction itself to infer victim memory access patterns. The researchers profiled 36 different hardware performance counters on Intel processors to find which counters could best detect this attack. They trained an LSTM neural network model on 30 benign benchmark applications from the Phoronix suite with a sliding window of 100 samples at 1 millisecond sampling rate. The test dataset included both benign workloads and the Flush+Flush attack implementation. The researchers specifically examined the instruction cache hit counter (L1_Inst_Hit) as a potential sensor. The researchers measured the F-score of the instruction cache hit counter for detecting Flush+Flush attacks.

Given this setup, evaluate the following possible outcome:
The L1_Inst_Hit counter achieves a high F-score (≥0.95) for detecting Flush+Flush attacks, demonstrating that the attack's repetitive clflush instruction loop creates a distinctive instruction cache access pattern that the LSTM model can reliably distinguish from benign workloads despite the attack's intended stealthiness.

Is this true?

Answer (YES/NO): NO